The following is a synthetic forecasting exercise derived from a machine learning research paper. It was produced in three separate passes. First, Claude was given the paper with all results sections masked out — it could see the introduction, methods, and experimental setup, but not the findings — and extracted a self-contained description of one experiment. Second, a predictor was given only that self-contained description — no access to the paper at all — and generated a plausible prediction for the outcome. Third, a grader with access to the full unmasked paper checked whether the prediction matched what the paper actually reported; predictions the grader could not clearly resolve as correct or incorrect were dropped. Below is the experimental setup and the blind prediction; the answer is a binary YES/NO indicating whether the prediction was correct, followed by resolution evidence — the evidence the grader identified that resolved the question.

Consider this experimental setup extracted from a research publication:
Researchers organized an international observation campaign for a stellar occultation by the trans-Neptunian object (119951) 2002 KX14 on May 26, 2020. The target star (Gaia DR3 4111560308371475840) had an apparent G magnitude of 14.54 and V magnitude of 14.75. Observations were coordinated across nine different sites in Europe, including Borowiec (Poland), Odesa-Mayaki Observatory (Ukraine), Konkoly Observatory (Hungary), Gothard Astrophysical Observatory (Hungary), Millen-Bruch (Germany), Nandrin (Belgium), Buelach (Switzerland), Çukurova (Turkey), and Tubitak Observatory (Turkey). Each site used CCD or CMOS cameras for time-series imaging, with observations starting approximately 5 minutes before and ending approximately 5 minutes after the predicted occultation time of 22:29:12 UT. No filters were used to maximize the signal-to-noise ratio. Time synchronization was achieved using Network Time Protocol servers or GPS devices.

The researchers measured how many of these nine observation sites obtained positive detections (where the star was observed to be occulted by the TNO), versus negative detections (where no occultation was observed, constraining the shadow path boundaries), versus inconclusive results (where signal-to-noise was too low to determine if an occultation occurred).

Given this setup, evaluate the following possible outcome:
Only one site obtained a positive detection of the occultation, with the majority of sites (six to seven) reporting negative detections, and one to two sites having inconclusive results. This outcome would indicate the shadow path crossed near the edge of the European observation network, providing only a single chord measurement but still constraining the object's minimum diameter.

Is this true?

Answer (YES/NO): NO